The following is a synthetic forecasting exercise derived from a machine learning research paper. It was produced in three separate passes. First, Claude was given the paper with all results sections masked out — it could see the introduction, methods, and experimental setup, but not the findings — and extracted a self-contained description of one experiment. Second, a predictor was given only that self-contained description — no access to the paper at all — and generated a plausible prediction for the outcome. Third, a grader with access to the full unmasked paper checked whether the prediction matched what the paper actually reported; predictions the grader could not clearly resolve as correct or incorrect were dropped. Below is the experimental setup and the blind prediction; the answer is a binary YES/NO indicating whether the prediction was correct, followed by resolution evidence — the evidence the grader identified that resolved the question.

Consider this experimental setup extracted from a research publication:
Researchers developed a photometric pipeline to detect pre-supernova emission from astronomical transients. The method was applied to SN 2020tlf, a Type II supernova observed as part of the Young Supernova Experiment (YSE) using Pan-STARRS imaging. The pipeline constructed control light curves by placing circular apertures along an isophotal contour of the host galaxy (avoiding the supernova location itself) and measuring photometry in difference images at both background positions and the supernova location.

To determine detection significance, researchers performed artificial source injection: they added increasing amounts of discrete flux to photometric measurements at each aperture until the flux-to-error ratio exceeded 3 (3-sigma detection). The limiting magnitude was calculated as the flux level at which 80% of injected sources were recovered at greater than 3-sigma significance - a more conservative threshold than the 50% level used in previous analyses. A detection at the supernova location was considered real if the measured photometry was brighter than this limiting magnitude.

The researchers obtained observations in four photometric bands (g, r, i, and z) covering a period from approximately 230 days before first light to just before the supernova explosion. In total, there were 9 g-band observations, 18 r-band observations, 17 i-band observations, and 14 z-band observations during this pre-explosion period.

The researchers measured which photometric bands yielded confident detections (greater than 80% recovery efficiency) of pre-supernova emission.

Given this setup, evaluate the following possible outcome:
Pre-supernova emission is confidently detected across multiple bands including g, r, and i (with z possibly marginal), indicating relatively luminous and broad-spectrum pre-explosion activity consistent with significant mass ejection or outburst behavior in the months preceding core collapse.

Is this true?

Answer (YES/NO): NO